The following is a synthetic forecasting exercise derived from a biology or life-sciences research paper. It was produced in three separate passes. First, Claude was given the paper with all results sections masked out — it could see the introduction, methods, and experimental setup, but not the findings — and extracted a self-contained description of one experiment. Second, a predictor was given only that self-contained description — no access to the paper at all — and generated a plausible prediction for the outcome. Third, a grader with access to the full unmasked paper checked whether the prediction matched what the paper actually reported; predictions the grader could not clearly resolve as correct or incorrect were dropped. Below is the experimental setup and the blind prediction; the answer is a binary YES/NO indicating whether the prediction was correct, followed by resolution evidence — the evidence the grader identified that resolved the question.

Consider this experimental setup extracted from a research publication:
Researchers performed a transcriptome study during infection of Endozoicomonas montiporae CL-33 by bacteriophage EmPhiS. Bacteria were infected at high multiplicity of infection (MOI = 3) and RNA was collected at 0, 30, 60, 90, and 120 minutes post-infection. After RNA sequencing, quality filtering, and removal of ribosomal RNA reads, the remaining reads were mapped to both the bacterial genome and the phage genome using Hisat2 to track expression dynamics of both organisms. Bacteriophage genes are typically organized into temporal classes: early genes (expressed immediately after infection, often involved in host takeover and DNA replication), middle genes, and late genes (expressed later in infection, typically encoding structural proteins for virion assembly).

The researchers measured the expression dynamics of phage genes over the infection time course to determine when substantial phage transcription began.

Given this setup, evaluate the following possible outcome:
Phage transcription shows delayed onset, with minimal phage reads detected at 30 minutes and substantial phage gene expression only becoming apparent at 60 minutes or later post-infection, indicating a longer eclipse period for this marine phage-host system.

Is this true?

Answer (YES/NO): NO